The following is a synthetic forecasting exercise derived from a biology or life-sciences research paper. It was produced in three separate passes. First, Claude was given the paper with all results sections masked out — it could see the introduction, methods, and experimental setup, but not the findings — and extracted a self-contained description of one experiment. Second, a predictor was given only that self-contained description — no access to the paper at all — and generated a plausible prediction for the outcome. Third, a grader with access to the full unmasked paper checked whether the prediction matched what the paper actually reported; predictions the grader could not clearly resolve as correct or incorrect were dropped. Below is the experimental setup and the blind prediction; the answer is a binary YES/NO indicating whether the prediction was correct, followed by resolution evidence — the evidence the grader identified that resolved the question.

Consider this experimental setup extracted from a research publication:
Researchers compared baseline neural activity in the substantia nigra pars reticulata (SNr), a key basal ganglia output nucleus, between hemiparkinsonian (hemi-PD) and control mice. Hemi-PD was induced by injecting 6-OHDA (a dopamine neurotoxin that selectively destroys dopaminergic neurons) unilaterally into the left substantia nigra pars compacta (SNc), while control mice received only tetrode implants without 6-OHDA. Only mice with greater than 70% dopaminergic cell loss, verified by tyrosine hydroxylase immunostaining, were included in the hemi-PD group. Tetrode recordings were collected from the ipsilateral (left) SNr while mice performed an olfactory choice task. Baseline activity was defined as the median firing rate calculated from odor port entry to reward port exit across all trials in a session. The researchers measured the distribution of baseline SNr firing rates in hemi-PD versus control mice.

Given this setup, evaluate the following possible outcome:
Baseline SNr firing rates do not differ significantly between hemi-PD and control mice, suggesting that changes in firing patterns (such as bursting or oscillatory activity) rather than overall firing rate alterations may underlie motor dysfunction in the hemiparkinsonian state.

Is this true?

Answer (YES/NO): NO